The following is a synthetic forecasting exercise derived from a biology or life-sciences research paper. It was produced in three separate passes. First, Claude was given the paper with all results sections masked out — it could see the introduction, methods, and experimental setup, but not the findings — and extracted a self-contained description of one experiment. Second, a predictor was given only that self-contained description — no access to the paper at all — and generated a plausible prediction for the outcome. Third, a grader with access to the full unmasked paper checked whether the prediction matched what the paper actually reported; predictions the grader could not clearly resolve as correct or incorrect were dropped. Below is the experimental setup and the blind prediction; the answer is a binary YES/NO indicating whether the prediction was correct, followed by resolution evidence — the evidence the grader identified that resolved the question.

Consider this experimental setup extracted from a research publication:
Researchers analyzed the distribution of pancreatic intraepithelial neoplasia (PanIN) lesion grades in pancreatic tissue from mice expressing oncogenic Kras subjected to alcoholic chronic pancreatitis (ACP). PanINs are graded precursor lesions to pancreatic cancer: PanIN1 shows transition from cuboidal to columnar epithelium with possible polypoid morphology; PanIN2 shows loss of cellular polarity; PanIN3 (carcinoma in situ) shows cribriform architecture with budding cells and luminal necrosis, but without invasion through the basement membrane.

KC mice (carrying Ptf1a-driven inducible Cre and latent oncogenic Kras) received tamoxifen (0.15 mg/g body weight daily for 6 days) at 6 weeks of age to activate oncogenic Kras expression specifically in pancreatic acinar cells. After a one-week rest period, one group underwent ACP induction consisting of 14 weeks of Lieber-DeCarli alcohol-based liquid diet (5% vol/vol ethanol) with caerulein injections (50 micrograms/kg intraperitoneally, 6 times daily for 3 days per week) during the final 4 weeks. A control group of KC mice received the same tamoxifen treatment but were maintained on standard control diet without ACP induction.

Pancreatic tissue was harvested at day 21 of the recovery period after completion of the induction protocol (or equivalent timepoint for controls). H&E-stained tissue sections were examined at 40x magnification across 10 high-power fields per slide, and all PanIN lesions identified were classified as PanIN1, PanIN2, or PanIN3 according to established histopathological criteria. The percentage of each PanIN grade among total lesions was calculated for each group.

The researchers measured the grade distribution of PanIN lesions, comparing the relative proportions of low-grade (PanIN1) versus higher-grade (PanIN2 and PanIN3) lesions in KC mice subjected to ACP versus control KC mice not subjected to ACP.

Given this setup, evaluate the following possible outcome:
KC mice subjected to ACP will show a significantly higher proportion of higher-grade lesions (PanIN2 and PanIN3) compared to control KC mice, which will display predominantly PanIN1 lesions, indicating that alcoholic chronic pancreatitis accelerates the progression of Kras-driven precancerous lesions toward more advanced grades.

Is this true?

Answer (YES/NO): YES